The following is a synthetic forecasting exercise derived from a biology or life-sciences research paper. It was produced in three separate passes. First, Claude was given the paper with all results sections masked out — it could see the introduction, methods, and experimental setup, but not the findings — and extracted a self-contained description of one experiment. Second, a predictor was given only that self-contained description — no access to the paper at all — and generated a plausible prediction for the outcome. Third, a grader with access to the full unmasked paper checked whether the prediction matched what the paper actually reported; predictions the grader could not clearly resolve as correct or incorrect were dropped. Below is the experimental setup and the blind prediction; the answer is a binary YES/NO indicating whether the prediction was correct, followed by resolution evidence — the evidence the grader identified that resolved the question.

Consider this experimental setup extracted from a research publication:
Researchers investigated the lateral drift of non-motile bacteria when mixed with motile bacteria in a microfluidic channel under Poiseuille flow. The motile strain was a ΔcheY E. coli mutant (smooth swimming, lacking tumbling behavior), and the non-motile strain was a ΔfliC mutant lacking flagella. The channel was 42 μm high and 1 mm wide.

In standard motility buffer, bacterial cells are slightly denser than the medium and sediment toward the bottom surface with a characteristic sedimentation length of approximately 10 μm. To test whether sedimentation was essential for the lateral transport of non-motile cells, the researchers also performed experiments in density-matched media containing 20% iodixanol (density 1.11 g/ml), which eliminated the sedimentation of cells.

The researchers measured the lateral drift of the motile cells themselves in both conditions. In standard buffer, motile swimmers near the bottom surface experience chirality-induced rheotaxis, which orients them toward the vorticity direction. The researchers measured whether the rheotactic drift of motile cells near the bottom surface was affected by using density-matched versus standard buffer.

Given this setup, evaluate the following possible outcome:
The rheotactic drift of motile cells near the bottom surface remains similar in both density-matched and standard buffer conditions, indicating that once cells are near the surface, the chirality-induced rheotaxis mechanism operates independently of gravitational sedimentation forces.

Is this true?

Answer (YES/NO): YES